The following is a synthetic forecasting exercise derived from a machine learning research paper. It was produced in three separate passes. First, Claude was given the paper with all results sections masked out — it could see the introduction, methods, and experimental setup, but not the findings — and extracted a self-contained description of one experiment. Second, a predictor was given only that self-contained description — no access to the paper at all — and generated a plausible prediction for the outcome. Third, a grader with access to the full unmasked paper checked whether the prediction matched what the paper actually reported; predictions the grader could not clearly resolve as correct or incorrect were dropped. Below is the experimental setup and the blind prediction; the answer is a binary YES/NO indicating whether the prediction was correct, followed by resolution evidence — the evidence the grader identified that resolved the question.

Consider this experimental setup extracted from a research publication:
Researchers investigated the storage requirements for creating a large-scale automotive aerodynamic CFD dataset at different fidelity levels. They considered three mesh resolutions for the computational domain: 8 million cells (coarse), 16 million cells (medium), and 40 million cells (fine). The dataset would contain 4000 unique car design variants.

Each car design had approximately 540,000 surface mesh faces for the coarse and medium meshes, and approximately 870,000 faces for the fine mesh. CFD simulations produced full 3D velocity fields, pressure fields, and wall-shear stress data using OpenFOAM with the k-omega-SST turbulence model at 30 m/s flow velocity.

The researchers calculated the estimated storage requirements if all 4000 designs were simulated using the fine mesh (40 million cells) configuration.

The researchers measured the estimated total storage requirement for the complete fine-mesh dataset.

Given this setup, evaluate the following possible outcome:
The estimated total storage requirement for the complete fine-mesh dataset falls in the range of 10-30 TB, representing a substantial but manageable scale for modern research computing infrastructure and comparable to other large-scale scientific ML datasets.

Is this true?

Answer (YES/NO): NO